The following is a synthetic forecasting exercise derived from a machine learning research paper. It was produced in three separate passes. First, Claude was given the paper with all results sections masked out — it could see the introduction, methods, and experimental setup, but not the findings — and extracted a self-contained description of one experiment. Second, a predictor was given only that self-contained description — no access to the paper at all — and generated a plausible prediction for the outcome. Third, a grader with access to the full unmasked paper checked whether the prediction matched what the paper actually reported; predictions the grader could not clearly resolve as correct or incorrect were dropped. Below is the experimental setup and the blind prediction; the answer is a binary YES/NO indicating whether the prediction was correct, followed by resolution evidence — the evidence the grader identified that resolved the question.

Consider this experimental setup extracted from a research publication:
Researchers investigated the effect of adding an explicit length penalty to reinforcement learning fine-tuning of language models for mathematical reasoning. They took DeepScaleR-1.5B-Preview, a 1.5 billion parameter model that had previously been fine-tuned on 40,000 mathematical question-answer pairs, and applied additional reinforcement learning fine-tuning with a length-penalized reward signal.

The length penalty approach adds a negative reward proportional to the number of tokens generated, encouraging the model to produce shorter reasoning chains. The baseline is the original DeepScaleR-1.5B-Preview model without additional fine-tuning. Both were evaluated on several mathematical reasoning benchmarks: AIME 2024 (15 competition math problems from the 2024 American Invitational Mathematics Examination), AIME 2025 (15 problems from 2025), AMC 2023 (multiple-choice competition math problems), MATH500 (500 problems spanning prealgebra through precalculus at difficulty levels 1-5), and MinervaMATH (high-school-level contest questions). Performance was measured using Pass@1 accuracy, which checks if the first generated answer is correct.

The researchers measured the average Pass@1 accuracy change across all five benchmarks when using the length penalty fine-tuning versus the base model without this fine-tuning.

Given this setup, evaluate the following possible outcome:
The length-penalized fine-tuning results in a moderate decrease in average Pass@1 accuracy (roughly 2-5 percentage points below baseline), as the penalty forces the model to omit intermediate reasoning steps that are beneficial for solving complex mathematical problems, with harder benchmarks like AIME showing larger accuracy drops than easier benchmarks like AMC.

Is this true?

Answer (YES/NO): NO